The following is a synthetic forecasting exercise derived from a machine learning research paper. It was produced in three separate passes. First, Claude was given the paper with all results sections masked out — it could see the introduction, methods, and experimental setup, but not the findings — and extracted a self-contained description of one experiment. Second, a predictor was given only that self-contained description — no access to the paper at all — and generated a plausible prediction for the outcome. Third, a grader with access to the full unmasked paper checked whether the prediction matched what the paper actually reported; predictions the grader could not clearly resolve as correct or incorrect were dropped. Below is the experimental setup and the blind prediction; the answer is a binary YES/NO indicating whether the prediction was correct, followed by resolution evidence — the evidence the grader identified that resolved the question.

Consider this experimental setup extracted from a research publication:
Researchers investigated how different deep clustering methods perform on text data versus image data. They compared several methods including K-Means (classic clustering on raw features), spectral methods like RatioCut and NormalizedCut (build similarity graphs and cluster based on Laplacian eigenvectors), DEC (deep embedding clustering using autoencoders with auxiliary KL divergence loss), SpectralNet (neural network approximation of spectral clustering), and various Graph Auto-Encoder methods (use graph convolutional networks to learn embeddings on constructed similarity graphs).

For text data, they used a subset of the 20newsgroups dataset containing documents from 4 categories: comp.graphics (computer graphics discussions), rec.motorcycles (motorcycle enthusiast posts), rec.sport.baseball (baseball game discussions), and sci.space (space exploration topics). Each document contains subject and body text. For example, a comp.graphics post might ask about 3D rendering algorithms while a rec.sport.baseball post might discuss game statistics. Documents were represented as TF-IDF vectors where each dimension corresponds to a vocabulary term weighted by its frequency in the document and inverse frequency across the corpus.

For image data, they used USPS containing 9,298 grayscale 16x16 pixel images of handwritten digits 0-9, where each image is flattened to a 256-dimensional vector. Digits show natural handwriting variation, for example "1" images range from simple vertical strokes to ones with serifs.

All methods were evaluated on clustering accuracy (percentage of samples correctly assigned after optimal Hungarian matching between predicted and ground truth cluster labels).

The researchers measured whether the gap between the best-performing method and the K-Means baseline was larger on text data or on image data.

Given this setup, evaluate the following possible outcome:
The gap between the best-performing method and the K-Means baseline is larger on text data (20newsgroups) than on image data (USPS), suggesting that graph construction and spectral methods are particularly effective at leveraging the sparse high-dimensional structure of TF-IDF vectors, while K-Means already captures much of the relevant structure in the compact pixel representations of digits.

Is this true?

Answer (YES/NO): YES